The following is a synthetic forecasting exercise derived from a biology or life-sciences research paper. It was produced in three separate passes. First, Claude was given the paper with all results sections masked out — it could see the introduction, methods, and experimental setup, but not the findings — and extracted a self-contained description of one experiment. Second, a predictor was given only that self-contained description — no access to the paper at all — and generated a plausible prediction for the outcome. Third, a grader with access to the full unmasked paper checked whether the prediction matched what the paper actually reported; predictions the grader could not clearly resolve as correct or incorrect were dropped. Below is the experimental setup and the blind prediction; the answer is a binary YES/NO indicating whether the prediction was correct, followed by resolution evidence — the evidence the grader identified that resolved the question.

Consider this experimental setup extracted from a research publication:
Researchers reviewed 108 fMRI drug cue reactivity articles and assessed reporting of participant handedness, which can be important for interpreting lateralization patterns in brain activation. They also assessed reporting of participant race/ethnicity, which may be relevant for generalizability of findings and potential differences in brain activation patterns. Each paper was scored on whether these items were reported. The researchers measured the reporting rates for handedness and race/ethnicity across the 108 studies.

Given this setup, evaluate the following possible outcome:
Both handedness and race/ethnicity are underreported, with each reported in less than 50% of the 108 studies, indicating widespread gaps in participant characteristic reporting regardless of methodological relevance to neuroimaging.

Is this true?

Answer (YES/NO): YES